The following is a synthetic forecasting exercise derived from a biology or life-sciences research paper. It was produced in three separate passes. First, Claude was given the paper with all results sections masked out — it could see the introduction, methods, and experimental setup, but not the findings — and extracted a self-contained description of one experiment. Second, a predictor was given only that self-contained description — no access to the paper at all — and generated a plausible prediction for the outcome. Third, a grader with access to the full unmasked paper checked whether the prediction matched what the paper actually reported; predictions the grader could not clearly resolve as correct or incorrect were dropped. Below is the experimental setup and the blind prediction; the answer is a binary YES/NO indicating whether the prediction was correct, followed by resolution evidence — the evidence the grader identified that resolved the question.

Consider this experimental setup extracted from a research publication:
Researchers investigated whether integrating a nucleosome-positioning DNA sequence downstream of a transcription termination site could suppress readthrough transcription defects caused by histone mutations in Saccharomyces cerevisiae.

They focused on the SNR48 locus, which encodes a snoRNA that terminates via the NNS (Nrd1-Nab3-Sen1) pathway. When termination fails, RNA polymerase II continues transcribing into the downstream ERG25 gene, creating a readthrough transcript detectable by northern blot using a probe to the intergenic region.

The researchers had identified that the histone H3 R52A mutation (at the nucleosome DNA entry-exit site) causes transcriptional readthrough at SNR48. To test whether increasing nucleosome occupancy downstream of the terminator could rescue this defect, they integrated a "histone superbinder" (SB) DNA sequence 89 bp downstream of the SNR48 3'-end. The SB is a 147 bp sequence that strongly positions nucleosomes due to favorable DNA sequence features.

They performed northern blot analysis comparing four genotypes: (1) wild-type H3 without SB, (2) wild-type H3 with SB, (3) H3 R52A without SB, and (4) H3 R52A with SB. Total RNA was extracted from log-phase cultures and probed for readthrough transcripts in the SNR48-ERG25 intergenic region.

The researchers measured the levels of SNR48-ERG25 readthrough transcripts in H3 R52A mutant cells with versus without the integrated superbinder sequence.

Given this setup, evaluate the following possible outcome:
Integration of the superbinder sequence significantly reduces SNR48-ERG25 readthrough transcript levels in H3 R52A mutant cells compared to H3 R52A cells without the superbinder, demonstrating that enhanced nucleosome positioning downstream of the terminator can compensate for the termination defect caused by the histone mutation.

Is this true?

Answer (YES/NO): YES